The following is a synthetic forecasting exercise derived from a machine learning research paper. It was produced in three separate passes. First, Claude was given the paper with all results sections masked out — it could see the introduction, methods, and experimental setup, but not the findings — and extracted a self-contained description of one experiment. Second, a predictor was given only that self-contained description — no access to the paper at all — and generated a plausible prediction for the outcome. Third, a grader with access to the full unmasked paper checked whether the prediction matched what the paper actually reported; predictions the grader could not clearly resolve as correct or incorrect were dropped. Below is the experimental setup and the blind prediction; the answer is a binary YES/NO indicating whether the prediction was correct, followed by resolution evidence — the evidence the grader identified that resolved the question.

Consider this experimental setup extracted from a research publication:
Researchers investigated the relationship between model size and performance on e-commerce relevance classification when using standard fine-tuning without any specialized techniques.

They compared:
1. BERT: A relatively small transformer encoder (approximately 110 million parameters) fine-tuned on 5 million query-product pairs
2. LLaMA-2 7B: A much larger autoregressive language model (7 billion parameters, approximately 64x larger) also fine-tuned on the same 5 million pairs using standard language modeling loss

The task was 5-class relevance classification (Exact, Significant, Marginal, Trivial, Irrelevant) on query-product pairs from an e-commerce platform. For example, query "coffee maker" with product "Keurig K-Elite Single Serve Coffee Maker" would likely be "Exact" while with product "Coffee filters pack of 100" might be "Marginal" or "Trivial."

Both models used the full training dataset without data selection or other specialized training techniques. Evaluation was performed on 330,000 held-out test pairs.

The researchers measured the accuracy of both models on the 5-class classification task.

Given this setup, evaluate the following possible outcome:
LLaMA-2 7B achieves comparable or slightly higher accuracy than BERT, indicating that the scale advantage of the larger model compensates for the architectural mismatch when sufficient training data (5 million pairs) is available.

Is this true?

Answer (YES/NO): NO